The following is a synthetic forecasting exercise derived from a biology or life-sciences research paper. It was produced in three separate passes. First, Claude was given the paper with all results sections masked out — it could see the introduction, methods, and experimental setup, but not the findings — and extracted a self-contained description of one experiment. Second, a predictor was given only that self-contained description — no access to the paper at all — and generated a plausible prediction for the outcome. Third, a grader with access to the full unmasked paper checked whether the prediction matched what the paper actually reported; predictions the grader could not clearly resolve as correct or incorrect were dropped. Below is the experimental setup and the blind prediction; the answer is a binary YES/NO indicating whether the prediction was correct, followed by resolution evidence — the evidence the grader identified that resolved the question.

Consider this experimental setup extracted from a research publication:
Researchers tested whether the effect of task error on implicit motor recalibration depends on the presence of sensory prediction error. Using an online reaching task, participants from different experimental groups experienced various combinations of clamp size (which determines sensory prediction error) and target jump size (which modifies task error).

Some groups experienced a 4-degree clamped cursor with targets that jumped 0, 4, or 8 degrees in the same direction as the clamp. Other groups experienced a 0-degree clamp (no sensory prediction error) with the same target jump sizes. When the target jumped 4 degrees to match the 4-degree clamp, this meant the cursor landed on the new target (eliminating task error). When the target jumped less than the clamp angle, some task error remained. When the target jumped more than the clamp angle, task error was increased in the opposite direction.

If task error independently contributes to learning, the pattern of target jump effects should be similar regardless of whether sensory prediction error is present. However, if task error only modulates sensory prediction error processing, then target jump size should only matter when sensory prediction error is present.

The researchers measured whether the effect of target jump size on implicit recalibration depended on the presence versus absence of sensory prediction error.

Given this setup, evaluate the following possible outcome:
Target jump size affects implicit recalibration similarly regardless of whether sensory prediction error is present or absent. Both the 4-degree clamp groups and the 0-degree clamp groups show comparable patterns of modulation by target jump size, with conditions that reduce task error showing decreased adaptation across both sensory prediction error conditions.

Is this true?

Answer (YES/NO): NO